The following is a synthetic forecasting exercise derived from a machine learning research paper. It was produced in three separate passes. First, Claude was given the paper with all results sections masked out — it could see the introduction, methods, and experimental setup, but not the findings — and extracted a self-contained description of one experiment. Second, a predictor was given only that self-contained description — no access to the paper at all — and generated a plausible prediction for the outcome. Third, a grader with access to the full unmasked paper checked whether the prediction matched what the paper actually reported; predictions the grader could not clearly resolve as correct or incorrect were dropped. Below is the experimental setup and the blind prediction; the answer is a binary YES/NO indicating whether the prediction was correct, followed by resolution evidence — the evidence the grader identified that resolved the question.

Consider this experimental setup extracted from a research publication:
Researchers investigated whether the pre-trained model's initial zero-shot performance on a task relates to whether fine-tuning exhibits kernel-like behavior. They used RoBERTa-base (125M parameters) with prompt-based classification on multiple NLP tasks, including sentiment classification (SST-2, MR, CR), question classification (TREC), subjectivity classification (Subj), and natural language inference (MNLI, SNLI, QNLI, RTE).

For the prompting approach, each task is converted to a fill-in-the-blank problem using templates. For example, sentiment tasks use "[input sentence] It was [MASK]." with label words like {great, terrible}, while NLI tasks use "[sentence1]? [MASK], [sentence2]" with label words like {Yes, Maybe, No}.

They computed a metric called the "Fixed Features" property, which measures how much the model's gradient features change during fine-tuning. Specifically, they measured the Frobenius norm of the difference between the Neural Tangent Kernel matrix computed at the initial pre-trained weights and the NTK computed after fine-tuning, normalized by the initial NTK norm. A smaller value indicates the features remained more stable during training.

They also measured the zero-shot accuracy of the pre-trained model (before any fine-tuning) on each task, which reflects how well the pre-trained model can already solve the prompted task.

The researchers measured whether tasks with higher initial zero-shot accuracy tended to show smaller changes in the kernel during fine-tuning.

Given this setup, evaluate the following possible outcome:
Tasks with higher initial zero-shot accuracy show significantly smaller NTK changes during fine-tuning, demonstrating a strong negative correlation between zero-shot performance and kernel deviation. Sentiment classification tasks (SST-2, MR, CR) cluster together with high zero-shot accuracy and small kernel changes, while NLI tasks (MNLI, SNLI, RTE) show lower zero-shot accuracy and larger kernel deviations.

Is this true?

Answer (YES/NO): NO